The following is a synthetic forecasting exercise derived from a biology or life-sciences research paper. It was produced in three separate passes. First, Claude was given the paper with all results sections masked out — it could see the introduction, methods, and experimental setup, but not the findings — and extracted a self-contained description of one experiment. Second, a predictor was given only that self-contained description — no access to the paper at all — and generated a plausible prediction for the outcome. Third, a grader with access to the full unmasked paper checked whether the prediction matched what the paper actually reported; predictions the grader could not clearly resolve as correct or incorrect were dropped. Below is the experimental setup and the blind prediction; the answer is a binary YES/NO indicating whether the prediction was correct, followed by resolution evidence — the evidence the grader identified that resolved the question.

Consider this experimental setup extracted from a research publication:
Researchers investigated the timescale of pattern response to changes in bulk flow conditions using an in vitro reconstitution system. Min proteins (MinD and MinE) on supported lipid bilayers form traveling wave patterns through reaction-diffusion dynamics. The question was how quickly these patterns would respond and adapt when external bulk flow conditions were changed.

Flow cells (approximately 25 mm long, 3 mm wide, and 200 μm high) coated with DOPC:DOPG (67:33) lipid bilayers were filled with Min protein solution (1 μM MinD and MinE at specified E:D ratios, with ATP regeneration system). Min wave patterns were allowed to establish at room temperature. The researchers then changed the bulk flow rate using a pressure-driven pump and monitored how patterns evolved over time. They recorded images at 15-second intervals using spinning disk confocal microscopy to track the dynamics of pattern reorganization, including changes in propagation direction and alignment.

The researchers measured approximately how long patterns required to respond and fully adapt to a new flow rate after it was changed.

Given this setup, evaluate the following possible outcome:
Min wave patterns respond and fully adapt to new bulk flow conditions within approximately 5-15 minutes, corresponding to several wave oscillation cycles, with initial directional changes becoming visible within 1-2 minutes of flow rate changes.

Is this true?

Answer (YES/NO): NO